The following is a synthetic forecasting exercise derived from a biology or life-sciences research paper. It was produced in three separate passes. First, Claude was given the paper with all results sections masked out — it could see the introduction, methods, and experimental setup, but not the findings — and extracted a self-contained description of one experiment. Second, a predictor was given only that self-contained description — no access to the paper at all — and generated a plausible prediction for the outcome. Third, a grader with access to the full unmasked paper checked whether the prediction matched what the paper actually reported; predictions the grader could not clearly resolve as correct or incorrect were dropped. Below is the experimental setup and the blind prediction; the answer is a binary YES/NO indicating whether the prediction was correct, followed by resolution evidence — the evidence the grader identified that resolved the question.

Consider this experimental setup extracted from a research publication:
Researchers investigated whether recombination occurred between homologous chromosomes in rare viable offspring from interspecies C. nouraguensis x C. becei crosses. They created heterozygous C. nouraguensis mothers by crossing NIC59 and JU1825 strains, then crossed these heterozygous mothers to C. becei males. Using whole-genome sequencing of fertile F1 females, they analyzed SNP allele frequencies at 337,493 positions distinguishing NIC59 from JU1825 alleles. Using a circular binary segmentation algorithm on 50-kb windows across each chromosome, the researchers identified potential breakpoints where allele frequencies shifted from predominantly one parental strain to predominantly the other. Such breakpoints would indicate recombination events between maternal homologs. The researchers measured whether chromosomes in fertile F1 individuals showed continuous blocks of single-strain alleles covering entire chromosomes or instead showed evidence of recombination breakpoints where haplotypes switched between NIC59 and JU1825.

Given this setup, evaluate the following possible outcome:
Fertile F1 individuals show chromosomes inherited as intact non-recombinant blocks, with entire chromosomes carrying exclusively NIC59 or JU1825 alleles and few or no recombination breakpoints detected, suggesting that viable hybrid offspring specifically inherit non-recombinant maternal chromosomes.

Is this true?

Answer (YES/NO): NO